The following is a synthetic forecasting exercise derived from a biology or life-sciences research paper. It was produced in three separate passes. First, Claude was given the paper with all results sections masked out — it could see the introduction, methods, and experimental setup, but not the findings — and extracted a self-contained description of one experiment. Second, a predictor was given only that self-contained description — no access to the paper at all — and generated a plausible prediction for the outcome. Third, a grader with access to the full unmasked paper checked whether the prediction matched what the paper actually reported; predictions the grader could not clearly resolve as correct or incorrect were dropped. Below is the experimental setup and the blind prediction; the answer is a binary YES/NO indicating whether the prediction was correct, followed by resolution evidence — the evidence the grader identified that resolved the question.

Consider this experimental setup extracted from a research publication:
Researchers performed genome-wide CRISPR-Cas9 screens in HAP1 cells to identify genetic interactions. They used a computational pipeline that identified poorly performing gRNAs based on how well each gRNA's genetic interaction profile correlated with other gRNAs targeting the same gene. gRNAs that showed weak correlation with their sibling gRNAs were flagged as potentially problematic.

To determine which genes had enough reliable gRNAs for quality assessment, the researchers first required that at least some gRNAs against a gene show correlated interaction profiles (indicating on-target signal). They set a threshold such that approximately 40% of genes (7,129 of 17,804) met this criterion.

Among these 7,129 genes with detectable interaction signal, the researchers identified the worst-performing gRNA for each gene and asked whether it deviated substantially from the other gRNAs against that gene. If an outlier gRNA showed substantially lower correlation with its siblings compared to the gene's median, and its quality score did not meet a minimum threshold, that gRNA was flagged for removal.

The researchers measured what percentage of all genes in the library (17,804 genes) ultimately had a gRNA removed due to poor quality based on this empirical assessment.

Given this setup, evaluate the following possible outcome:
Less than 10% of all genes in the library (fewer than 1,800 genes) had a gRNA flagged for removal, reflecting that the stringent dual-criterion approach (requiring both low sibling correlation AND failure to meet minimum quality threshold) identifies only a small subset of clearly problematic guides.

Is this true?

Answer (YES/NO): YES